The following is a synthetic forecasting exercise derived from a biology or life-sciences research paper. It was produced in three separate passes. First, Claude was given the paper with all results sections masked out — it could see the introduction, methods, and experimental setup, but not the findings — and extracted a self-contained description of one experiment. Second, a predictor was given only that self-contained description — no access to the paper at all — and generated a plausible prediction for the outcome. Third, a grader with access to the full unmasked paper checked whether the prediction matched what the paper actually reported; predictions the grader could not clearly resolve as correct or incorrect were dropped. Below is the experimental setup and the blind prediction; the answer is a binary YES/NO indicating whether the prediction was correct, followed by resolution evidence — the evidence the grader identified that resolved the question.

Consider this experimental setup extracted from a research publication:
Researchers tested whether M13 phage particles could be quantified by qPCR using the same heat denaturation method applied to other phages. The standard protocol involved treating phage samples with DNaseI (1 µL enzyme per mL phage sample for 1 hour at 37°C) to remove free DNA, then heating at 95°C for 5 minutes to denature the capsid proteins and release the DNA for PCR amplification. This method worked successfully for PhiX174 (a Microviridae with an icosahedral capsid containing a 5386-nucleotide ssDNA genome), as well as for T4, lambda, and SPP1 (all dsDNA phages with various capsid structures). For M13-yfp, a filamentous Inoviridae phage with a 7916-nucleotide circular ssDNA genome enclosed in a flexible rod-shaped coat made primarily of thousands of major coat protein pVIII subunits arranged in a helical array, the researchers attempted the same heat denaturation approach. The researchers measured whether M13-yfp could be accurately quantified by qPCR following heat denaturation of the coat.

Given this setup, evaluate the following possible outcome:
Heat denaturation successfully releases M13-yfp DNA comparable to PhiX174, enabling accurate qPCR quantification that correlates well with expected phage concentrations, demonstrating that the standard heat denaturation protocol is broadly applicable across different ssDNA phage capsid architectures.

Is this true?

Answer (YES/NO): NO